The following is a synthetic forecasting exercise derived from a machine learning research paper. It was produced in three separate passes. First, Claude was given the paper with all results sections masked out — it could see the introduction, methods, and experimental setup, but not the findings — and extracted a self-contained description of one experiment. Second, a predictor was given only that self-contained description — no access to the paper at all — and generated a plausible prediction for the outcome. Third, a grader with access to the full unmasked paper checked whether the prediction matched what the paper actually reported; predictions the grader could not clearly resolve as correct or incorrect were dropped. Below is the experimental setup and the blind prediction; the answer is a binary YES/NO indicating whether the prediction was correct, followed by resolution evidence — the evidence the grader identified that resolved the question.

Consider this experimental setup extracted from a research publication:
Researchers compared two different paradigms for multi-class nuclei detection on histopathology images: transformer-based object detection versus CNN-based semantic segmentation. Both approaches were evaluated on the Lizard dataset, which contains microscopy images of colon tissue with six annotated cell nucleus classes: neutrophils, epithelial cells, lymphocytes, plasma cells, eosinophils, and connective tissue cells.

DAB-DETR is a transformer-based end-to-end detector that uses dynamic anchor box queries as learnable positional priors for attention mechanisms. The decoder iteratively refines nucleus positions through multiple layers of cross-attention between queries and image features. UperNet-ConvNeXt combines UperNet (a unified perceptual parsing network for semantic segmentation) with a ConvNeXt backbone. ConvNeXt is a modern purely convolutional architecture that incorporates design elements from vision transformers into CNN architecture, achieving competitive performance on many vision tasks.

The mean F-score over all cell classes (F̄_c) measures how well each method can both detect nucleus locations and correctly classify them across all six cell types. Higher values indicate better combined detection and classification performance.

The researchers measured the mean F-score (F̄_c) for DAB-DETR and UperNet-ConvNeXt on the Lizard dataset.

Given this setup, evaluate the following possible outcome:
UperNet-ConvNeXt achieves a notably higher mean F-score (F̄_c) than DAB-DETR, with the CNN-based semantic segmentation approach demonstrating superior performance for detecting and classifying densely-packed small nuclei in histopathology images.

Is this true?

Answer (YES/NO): YES